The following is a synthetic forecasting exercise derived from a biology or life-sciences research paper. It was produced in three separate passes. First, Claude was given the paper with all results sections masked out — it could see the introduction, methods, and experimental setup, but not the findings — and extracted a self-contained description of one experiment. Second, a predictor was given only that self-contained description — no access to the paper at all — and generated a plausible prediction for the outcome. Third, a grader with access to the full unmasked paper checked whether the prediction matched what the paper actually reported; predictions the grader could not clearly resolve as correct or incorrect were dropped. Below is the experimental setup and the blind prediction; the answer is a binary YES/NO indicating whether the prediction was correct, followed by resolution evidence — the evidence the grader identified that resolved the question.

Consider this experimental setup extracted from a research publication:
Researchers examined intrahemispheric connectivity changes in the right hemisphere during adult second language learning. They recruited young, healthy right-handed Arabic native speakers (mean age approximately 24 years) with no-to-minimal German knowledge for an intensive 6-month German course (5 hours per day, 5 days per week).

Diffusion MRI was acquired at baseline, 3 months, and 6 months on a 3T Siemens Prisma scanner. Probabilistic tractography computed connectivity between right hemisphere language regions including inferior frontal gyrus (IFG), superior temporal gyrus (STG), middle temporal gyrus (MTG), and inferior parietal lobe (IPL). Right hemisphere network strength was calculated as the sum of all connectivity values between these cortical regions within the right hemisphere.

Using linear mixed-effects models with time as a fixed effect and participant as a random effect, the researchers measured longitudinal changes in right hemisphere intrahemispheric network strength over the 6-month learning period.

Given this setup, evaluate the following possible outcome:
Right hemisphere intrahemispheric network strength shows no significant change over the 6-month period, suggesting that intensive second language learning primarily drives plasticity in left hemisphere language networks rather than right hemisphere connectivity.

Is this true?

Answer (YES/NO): NO